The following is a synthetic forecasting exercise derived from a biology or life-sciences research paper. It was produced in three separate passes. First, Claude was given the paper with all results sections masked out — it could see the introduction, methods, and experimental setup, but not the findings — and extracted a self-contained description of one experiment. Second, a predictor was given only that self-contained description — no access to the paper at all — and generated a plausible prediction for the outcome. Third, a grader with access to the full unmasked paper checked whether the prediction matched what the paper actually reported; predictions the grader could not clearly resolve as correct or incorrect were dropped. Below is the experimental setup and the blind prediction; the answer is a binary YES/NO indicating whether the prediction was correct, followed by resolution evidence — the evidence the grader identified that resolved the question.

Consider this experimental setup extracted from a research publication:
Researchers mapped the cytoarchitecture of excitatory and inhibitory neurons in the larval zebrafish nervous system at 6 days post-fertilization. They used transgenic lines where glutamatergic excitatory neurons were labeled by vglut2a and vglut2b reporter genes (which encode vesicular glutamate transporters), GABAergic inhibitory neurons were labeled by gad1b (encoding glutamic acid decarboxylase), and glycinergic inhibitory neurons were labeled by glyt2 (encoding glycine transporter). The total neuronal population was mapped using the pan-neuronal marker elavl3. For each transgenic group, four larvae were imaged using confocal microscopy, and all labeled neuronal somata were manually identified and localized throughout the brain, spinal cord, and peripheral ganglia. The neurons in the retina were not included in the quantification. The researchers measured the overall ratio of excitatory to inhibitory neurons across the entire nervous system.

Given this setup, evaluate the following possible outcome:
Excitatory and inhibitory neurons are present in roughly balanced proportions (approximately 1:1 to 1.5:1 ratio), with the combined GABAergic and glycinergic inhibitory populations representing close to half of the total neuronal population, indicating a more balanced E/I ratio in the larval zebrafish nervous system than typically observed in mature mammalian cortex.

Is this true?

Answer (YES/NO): NO